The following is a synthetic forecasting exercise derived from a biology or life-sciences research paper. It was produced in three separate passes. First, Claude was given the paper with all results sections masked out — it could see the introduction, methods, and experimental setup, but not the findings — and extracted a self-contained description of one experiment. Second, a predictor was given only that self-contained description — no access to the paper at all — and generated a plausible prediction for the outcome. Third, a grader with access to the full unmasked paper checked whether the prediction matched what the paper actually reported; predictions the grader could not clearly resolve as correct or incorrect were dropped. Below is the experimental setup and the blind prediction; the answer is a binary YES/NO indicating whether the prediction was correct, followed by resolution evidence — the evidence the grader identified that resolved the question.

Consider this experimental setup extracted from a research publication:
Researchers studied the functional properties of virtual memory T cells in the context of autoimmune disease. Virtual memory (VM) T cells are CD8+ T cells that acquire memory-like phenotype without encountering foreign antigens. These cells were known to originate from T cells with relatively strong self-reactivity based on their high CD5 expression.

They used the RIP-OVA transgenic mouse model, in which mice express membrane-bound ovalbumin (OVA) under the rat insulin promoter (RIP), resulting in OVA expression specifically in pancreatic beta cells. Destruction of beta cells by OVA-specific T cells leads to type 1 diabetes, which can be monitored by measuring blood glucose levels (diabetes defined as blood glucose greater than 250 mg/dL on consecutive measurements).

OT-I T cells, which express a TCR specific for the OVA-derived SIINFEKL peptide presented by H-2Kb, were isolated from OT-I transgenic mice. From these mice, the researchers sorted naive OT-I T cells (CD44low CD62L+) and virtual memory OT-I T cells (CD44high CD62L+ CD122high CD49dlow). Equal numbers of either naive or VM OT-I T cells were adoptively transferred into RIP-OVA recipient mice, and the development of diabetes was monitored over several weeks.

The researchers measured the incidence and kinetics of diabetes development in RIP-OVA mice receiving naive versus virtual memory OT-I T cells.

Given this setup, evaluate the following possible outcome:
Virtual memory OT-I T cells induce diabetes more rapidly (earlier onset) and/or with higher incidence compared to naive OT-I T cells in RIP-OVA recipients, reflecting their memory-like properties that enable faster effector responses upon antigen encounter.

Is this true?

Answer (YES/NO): NO